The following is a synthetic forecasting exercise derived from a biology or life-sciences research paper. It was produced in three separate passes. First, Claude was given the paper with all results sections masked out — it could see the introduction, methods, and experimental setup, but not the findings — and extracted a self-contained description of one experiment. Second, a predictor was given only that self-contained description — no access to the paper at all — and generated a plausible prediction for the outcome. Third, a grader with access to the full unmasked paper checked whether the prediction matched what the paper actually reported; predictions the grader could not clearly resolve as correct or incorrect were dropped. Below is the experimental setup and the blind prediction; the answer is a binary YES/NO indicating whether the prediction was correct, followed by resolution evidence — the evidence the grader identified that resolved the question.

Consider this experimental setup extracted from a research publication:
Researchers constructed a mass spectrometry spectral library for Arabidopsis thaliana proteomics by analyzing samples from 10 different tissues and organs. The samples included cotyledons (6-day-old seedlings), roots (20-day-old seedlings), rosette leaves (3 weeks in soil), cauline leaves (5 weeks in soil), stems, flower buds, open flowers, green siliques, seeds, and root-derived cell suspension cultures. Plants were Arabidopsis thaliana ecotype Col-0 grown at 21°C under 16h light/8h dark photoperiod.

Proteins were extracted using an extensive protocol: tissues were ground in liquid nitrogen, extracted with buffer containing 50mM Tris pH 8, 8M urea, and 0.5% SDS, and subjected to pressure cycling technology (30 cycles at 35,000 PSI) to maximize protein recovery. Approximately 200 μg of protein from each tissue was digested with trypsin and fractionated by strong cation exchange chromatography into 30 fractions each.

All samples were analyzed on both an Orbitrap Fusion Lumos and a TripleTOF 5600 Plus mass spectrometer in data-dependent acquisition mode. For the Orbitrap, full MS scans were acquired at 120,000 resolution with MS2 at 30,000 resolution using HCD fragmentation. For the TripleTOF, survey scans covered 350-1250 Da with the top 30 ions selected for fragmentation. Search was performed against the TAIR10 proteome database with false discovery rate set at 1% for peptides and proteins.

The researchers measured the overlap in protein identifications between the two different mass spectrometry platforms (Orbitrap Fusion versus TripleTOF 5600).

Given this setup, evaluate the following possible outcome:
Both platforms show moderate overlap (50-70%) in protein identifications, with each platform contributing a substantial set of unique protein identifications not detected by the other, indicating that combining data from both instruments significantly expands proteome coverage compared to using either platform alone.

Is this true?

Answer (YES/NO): NO